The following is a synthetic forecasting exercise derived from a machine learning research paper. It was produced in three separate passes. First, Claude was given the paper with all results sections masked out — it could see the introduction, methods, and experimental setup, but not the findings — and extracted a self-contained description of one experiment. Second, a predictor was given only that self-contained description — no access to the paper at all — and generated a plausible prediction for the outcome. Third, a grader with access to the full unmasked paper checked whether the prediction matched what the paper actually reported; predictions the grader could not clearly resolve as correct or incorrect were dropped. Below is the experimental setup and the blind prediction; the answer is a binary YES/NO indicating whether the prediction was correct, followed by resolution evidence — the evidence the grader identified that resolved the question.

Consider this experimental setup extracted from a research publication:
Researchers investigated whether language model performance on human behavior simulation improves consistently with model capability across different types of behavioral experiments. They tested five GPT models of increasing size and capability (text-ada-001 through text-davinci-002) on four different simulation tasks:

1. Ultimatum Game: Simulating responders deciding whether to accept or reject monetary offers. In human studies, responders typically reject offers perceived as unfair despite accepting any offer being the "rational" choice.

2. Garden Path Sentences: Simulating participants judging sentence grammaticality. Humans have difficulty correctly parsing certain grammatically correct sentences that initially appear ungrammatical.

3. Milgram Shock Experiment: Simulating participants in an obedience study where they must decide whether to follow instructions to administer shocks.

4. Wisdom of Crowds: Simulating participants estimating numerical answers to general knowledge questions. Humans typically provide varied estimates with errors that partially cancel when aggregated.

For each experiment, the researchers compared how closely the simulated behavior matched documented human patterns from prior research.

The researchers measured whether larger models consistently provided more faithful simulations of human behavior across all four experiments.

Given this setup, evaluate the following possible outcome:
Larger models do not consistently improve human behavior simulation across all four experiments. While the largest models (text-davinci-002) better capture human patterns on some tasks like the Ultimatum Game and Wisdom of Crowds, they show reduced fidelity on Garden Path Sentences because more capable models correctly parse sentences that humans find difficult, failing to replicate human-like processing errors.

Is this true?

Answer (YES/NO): NO